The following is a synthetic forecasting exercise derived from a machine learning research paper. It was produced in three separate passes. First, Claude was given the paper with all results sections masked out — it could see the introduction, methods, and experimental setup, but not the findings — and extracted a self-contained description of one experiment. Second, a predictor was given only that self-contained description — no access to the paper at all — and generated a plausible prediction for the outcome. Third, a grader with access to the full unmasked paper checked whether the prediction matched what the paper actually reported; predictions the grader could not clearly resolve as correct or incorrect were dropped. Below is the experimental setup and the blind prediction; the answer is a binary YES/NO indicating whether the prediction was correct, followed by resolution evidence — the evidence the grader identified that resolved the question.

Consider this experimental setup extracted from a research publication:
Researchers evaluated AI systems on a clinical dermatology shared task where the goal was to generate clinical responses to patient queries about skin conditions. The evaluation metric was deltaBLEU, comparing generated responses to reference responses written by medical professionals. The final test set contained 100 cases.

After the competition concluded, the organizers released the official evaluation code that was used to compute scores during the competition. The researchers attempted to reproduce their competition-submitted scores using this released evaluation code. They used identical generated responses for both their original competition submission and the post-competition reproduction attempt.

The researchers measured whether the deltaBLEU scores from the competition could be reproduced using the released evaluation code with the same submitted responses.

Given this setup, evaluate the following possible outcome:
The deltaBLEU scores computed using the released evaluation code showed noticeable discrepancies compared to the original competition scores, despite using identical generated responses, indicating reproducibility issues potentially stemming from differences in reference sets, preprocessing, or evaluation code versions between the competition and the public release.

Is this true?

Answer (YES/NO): YES